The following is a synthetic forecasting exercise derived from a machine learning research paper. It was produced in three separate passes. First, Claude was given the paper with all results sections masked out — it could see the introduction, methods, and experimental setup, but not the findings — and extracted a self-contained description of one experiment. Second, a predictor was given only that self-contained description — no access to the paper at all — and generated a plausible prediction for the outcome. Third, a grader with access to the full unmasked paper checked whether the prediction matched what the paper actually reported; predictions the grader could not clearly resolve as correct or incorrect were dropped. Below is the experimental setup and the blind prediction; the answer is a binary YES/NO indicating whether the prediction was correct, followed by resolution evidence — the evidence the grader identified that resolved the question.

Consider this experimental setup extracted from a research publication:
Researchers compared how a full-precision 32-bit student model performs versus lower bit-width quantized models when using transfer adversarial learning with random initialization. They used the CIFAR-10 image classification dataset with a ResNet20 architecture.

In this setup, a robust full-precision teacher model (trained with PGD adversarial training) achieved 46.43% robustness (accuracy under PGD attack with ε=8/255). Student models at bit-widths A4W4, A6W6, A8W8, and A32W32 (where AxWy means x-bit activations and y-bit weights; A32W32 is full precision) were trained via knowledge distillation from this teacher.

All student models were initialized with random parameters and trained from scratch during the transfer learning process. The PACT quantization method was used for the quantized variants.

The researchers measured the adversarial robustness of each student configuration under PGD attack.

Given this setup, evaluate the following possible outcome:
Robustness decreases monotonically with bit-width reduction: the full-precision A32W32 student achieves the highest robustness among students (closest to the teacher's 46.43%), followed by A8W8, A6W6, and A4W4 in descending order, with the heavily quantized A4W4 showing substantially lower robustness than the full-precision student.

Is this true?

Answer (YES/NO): NO